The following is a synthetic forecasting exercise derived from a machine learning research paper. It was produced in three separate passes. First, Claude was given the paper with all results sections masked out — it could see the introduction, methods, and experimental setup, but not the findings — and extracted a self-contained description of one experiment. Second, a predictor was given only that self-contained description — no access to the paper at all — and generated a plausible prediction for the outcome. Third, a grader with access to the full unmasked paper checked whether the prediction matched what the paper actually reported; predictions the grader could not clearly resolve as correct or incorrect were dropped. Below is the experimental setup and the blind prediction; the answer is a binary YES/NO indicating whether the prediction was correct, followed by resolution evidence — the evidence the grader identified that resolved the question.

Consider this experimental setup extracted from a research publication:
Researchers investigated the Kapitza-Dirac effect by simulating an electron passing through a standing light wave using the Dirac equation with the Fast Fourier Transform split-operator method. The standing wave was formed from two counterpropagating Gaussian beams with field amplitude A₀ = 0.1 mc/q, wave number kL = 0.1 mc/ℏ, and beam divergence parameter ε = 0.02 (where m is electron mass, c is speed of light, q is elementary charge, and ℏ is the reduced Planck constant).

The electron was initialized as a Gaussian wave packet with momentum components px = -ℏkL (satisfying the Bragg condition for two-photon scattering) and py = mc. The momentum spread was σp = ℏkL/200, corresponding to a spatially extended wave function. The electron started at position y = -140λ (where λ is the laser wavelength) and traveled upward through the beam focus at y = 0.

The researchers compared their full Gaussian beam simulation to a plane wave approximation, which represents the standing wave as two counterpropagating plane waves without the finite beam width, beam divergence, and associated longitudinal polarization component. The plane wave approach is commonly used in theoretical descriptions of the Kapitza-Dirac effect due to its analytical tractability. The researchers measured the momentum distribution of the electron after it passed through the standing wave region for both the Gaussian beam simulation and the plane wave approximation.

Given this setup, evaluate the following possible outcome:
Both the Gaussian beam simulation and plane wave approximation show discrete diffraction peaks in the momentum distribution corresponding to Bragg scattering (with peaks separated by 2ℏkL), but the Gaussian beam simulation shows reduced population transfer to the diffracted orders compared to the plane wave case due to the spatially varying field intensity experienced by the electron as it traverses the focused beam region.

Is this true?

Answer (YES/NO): NO